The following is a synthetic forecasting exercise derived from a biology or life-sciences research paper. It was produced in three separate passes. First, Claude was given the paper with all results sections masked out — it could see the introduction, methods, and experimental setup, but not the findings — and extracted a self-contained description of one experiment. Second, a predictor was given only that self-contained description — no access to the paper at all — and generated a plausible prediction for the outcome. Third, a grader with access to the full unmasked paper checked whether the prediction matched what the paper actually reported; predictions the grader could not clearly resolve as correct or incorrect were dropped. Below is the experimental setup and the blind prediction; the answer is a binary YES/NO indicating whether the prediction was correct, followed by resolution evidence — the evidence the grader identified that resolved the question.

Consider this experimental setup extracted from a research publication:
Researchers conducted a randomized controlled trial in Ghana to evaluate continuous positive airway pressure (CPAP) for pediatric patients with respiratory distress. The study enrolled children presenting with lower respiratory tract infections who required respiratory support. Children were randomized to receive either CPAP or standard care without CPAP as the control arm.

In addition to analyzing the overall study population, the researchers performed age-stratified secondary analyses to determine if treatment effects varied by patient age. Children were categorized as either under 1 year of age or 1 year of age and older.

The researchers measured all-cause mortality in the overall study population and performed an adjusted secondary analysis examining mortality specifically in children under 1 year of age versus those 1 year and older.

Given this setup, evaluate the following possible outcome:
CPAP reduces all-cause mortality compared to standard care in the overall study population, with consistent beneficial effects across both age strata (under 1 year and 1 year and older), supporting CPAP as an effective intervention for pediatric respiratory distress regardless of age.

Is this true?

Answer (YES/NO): NO